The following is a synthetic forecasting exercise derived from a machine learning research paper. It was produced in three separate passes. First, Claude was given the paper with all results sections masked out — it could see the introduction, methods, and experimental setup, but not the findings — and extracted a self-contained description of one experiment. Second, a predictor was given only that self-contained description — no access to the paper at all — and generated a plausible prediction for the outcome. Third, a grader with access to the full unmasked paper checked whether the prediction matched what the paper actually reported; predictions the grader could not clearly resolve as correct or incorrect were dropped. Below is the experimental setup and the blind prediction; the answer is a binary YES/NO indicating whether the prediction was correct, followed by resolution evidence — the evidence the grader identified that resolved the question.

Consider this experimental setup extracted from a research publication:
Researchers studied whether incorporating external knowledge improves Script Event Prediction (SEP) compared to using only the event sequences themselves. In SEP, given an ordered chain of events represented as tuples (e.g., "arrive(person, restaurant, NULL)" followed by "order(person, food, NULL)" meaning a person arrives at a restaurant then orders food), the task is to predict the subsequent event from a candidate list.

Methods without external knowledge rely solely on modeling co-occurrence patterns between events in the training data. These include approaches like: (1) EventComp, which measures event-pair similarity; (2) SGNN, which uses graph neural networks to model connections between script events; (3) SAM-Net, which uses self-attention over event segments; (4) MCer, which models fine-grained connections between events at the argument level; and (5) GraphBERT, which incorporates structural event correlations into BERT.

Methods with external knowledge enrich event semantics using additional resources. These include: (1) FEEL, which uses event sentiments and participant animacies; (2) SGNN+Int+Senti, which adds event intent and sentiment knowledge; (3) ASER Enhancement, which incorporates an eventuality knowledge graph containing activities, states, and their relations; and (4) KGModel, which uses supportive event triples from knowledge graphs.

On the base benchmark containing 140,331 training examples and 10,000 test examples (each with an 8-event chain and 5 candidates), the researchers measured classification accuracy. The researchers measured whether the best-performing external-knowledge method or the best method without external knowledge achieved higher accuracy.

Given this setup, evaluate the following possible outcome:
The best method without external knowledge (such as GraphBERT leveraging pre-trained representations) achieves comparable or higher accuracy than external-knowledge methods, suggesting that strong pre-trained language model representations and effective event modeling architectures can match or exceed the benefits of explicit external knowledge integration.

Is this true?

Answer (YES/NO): YES